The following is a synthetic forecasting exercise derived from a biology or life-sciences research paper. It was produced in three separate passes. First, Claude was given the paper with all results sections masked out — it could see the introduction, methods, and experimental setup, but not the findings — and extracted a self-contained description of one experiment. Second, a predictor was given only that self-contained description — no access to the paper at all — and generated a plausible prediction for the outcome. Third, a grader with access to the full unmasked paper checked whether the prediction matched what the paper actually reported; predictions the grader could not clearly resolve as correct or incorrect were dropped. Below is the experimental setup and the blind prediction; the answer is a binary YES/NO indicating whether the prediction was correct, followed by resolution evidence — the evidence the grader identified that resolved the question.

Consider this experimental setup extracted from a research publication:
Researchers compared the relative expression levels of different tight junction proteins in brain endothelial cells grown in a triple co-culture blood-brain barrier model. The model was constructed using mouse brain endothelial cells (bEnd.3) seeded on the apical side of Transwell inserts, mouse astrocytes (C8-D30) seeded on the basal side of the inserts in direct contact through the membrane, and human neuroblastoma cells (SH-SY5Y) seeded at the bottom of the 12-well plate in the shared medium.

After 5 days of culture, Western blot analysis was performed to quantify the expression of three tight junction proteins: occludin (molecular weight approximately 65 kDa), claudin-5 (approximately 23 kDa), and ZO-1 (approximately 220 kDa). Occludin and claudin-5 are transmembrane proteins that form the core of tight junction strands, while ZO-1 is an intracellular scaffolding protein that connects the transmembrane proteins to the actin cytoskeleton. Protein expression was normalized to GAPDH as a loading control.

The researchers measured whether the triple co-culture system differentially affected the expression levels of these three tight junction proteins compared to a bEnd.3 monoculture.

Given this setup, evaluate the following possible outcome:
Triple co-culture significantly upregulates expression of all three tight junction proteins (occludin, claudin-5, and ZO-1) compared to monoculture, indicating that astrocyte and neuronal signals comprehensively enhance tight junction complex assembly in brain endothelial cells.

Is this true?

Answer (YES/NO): NO